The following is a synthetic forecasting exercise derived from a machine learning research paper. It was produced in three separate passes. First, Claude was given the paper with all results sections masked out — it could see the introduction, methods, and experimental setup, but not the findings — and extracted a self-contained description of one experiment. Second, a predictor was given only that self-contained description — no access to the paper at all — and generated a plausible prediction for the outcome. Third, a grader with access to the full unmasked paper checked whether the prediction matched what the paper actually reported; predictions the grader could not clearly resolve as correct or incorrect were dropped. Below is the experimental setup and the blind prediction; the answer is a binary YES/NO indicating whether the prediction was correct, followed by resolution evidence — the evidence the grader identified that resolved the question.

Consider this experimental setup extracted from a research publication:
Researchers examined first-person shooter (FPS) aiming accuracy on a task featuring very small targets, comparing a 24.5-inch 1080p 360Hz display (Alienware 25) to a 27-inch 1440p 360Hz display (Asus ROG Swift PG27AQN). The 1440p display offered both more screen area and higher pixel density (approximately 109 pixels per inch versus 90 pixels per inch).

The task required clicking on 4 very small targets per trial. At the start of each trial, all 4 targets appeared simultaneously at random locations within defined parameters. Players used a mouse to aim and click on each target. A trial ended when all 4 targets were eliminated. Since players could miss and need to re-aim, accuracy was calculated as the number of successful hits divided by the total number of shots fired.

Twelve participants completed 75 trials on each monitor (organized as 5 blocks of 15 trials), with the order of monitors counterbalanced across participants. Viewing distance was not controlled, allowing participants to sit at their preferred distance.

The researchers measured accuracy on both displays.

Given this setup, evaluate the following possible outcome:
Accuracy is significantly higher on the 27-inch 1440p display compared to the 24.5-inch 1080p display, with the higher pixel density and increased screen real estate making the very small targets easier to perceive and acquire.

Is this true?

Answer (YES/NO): NO